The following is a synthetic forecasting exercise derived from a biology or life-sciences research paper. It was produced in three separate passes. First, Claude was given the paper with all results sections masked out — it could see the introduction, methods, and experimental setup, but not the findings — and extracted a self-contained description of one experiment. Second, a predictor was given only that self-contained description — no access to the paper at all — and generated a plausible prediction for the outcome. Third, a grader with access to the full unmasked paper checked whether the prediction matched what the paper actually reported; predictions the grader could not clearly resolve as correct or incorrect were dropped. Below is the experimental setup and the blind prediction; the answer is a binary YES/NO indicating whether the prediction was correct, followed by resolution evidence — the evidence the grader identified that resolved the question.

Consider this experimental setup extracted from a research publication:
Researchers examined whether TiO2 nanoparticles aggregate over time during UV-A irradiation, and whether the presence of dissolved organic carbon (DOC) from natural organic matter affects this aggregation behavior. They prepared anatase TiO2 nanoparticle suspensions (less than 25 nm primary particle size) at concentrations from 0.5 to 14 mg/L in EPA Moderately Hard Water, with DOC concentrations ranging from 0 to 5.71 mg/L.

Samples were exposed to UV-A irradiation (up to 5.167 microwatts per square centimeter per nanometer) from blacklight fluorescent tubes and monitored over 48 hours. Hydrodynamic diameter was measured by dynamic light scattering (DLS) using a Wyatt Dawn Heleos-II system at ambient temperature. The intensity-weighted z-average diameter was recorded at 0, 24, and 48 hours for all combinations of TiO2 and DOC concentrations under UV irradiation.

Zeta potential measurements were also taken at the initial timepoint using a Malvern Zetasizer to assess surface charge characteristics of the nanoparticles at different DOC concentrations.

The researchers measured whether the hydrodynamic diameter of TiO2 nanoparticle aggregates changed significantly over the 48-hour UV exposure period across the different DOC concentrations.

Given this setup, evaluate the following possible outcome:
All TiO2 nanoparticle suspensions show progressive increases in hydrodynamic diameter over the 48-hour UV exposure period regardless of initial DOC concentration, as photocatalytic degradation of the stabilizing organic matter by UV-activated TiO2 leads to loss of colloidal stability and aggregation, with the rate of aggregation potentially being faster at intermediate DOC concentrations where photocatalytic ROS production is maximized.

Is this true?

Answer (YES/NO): NO